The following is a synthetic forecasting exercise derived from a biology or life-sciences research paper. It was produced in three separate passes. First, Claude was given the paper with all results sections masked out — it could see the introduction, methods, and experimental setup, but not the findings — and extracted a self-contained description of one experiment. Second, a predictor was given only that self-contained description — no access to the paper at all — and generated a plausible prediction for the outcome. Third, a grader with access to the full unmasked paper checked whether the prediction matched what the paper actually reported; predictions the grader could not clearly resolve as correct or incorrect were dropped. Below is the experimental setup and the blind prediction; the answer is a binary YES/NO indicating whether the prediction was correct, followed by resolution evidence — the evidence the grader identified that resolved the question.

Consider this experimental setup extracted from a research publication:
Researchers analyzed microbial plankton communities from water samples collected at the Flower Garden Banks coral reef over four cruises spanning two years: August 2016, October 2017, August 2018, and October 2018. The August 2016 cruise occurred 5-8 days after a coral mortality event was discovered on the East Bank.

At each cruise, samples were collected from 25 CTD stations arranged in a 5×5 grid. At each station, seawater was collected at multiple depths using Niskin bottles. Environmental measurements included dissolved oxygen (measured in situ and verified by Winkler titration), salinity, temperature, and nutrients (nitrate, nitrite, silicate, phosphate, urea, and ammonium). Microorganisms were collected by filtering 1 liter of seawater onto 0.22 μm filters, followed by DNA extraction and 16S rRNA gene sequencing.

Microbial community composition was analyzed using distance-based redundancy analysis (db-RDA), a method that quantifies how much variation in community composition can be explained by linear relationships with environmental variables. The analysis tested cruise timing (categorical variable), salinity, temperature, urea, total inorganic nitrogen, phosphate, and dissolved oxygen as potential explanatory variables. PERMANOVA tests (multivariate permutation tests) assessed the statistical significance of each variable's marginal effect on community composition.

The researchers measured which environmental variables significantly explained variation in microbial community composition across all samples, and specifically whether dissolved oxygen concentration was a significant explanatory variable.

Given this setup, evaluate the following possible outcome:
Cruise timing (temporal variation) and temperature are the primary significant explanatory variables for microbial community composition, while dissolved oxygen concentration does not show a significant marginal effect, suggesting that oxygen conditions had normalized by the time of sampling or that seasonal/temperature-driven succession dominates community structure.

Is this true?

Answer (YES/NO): NO